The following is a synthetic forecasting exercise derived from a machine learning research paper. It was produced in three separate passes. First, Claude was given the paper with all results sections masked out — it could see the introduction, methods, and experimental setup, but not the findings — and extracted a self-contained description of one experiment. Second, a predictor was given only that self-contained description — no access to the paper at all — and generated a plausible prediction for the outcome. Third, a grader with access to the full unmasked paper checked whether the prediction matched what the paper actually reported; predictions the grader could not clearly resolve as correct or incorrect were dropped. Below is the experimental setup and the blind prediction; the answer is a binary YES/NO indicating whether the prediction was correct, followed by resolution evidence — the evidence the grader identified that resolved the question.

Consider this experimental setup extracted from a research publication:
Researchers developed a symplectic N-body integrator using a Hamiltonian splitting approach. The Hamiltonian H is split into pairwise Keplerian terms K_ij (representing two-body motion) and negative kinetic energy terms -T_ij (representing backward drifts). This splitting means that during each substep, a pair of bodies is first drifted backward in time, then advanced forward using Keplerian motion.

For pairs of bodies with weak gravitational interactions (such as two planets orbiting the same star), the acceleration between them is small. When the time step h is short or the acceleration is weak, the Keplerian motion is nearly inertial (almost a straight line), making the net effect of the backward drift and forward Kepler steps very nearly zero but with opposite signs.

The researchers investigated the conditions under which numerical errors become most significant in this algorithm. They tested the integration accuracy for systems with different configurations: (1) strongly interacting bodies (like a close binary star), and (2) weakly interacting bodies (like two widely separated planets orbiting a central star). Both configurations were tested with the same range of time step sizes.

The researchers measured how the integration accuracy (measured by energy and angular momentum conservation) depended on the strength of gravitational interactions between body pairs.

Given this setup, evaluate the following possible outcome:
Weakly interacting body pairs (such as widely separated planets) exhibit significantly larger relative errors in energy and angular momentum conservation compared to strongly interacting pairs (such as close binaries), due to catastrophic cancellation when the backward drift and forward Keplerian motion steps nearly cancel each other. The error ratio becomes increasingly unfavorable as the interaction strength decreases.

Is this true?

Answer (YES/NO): YES